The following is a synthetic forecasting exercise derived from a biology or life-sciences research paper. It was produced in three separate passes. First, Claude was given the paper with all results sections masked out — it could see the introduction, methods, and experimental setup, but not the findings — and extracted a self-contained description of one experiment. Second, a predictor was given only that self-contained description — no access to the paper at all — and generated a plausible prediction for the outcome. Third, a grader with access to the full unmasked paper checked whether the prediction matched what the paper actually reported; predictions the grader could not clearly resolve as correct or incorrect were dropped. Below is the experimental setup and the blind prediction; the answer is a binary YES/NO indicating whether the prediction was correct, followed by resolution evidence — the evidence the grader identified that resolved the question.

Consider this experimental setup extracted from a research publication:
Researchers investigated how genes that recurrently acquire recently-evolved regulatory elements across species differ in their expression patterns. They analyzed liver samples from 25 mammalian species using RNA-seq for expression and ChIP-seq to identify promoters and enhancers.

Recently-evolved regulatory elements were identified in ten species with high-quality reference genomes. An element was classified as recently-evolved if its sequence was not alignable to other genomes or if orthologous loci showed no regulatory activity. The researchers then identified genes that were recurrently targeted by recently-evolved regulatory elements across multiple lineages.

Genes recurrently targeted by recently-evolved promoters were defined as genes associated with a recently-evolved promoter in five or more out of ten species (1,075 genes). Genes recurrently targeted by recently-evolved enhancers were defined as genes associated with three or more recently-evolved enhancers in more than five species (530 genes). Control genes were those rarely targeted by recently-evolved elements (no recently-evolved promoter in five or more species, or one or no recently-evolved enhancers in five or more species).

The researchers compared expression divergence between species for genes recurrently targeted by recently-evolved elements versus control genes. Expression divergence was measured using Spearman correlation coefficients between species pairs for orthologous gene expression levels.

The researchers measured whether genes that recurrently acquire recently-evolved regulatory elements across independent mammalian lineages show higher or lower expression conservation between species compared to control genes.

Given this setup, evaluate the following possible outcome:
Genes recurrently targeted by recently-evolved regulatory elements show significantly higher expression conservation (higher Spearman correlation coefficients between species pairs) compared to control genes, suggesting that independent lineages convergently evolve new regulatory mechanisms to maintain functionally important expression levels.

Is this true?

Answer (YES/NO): YES